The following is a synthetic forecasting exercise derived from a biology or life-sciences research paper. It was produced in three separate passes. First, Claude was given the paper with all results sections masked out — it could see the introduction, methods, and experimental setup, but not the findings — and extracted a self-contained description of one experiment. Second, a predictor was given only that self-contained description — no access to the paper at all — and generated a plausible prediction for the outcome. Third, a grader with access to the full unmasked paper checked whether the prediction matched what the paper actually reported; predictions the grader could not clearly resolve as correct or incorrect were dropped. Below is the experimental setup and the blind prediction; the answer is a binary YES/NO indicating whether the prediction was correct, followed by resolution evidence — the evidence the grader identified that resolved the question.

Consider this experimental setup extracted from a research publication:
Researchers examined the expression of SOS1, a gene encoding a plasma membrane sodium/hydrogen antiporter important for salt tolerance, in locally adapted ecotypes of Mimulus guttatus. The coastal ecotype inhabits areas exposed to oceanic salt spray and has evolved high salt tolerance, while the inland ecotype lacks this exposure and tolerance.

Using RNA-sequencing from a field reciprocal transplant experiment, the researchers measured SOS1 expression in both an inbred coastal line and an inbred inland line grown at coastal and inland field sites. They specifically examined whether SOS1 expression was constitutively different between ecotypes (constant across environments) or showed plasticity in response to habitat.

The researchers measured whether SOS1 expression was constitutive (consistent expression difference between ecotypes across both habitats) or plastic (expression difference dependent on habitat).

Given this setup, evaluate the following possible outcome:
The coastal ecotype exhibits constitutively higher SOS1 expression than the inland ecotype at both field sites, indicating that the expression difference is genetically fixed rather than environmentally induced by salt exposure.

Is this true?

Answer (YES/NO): YES